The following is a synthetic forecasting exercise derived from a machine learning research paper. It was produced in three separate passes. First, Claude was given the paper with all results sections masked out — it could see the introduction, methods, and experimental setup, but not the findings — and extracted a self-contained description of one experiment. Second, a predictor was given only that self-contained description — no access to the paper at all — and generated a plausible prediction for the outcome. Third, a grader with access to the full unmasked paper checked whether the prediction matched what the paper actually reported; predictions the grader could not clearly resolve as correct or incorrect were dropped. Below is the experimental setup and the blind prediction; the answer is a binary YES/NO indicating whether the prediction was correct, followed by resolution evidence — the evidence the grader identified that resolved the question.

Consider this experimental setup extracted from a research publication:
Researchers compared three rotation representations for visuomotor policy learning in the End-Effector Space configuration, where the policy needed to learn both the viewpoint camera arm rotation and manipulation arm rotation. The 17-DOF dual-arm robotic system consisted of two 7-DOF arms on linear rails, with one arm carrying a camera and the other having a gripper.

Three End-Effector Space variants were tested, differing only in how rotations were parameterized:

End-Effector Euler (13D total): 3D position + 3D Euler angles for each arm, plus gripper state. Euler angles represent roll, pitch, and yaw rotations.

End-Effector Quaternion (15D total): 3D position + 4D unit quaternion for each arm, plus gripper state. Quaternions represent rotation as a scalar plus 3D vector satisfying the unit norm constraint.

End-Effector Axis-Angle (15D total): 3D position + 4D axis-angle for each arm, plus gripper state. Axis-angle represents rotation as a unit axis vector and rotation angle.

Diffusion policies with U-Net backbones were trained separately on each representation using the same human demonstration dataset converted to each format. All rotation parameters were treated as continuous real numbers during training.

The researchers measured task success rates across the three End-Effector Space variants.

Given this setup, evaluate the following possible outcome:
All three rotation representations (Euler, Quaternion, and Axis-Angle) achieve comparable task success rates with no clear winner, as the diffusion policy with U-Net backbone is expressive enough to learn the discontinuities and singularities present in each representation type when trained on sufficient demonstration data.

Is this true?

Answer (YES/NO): NO